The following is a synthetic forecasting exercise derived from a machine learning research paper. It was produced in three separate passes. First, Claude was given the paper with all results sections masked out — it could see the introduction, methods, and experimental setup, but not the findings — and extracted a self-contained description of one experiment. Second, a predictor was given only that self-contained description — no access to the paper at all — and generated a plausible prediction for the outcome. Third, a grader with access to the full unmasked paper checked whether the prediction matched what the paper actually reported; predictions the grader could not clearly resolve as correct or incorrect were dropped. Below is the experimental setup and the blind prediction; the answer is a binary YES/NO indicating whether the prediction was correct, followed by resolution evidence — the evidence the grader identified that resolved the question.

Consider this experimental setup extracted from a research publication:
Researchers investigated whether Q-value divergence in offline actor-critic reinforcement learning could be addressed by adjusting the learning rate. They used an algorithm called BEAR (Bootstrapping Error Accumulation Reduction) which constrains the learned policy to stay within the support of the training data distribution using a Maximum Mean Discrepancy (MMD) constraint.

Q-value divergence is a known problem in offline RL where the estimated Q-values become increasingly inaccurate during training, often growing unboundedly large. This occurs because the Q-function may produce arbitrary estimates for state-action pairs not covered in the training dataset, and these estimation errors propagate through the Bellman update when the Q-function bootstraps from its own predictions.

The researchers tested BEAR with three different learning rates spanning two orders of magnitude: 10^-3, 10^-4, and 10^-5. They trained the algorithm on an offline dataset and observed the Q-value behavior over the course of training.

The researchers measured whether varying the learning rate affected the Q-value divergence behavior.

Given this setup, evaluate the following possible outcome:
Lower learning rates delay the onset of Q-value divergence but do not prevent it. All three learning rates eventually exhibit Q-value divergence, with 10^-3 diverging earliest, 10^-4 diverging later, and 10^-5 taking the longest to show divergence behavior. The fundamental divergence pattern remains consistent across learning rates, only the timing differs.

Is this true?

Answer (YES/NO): NO